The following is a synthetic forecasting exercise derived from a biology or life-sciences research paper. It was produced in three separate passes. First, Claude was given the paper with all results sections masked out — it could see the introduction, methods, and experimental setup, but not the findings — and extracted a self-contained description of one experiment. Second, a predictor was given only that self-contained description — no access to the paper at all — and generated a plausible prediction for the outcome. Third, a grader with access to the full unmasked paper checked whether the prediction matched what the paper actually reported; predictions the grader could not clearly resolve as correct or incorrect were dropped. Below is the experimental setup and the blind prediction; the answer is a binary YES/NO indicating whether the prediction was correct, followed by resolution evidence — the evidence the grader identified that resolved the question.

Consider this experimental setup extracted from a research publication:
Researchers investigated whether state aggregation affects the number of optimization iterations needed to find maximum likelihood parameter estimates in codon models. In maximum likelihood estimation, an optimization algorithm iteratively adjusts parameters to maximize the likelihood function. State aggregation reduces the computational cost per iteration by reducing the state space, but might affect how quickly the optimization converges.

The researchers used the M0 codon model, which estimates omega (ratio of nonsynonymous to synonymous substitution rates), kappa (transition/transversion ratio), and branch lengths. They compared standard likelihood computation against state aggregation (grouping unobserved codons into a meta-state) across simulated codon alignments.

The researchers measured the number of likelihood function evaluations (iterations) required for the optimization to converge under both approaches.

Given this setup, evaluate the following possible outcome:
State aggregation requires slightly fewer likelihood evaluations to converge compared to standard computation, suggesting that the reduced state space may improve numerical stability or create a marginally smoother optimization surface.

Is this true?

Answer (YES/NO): NO